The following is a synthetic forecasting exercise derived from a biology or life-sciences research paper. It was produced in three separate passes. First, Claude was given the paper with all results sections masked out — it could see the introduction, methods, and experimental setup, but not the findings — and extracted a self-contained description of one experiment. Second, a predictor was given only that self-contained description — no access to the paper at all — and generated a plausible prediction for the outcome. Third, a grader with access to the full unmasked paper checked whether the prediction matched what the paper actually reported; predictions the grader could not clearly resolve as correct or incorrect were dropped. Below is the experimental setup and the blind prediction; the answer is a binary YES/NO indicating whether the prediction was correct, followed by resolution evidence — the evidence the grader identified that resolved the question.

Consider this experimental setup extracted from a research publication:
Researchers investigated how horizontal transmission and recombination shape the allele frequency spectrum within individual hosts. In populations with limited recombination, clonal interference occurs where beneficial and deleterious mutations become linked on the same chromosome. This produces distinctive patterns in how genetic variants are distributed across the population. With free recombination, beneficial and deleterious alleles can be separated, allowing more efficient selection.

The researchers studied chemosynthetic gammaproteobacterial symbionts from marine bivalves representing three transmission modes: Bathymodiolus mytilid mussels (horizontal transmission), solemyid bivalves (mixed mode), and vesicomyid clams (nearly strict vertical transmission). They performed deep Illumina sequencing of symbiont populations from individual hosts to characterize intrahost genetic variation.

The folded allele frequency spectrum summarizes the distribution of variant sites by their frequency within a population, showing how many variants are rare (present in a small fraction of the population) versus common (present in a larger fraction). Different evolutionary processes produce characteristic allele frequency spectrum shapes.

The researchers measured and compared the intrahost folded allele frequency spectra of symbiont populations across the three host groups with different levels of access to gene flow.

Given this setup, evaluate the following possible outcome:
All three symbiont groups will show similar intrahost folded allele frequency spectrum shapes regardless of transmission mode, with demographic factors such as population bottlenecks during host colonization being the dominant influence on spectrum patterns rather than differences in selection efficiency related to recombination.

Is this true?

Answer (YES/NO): NO